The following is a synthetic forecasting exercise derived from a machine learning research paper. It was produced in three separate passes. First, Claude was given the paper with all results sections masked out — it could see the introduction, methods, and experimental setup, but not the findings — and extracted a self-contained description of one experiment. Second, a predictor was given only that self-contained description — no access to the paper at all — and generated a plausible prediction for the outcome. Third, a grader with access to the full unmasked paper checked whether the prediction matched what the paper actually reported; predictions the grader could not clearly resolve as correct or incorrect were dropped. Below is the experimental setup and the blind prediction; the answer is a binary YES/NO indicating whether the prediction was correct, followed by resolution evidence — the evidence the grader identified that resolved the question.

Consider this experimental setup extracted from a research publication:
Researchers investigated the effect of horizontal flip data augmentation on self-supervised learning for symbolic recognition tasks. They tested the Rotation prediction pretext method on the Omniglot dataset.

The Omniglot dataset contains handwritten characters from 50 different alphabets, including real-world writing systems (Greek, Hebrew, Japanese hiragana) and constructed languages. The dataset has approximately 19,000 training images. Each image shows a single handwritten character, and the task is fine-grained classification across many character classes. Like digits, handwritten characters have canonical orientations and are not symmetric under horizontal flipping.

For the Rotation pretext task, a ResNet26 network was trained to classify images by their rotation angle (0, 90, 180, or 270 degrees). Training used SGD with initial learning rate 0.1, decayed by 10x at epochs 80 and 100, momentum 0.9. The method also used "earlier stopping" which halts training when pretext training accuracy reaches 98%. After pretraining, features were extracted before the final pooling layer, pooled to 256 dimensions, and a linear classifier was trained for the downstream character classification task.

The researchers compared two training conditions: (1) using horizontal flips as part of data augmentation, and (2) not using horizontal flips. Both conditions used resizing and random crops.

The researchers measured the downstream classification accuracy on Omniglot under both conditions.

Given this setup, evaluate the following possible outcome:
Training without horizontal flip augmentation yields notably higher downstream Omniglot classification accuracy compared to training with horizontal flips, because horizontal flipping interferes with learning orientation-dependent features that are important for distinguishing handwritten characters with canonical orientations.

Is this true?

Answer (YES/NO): YES